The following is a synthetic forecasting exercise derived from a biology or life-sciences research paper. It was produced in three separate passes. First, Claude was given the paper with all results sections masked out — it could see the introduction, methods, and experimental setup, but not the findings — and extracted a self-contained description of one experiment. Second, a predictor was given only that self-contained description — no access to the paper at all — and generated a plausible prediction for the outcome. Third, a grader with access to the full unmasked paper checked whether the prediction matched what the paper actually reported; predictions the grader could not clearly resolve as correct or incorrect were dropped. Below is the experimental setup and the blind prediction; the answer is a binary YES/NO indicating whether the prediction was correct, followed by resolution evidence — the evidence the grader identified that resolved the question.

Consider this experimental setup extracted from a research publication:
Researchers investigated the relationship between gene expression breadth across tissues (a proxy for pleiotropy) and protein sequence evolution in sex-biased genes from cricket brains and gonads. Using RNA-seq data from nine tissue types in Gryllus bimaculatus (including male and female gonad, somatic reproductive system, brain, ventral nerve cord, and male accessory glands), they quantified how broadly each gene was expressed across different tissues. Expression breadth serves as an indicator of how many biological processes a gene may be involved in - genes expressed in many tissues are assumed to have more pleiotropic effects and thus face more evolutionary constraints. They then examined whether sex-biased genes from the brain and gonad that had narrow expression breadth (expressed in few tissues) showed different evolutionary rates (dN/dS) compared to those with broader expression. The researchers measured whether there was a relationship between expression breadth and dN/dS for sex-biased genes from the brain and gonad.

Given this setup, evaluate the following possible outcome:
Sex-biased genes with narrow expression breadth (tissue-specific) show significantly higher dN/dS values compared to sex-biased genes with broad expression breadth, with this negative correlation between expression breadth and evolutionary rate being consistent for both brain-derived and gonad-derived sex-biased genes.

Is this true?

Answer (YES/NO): YES